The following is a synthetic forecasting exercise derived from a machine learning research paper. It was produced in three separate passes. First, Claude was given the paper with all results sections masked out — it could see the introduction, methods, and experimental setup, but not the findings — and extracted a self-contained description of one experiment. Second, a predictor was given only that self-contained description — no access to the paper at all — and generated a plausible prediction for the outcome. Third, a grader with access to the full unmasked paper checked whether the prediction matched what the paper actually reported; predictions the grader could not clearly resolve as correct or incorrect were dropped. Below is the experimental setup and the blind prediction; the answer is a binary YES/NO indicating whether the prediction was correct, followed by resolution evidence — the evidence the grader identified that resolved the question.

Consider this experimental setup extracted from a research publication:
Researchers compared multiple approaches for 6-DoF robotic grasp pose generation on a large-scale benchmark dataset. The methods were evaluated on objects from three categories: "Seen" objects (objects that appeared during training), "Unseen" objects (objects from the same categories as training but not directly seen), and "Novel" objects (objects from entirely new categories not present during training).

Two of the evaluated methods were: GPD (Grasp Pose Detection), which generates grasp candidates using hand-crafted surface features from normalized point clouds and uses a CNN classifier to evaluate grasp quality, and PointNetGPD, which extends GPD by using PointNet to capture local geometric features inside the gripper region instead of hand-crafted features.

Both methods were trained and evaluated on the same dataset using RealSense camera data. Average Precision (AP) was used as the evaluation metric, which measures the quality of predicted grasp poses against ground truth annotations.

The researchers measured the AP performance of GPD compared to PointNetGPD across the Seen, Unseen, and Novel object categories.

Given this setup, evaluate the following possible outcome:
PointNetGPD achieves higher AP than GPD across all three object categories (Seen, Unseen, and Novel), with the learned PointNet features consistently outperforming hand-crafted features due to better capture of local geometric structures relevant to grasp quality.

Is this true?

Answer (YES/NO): YES